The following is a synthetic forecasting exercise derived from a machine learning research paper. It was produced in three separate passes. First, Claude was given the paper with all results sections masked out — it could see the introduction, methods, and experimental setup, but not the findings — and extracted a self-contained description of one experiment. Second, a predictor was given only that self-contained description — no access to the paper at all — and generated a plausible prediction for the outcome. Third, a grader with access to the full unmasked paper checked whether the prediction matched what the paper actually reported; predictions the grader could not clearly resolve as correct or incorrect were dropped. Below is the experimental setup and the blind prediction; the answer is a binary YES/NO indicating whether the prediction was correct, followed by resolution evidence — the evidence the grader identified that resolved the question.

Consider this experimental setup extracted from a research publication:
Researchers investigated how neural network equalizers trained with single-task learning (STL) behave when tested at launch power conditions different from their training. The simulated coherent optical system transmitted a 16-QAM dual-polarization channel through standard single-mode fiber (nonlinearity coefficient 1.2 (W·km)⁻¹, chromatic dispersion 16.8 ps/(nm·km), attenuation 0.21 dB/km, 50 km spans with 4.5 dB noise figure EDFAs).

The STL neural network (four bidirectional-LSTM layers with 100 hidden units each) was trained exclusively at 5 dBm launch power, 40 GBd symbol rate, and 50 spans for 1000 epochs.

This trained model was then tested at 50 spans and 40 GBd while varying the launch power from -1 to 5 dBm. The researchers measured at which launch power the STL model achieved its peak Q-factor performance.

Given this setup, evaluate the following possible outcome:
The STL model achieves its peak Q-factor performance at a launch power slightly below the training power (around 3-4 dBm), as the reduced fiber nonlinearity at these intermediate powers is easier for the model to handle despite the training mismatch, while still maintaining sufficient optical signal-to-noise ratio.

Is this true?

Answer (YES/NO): YES